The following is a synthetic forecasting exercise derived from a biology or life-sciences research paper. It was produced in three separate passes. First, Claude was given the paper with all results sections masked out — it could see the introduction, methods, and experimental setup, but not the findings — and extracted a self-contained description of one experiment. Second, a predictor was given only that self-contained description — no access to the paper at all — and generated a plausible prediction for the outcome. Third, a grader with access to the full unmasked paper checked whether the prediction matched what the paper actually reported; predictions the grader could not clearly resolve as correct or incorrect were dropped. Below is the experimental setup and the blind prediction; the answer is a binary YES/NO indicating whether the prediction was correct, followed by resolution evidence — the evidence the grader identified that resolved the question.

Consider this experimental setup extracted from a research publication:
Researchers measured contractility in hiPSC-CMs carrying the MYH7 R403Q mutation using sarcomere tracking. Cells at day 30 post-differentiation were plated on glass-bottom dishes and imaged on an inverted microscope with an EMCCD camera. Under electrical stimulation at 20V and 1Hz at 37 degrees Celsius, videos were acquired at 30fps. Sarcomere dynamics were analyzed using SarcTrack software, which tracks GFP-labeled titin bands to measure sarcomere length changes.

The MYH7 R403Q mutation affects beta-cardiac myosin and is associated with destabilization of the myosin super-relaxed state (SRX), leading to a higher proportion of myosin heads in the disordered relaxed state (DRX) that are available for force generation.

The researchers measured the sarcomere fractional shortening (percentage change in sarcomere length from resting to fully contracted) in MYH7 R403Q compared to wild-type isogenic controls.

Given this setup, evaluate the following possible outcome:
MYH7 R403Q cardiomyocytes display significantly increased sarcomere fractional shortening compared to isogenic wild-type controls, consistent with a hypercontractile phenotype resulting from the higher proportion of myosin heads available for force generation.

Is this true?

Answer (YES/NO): YES